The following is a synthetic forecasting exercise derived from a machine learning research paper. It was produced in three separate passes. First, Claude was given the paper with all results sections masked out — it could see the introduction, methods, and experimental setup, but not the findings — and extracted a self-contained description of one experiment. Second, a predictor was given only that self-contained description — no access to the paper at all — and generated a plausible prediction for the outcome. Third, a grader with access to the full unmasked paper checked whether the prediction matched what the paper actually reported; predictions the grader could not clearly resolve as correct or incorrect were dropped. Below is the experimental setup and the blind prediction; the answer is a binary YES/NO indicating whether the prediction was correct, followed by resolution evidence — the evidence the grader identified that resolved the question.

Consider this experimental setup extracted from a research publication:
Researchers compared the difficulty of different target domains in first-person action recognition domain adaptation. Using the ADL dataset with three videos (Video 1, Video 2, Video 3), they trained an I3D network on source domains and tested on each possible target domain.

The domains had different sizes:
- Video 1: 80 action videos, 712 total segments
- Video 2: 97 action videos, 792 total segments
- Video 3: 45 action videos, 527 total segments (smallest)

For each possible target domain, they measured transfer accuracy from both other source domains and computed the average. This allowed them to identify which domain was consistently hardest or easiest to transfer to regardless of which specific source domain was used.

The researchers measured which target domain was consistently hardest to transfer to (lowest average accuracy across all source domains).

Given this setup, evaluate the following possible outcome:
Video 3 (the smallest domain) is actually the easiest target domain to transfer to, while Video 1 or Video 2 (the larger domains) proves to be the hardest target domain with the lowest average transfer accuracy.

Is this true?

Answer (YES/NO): NO